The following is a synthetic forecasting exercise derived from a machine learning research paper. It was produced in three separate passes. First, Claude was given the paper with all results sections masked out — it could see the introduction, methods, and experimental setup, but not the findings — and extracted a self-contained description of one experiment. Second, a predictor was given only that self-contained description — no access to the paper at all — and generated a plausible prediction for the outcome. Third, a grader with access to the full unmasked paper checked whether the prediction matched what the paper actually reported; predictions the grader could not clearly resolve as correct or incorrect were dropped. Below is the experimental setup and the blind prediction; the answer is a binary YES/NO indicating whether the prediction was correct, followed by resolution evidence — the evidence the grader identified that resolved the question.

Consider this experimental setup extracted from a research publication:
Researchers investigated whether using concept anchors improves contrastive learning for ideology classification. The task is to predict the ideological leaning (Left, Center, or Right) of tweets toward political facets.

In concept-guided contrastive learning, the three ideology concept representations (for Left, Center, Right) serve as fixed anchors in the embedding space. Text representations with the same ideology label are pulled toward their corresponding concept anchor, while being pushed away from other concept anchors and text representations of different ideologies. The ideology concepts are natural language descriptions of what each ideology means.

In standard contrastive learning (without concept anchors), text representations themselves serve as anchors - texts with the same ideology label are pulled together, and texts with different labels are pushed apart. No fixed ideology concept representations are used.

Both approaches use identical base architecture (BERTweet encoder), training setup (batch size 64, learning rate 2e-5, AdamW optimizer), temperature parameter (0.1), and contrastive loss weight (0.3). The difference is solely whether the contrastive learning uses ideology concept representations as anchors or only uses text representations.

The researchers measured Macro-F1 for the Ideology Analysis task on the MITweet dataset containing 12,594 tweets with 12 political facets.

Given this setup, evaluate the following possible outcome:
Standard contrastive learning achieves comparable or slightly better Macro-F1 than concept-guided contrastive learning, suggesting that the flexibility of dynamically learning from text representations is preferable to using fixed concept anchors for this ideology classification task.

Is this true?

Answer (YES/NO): NO